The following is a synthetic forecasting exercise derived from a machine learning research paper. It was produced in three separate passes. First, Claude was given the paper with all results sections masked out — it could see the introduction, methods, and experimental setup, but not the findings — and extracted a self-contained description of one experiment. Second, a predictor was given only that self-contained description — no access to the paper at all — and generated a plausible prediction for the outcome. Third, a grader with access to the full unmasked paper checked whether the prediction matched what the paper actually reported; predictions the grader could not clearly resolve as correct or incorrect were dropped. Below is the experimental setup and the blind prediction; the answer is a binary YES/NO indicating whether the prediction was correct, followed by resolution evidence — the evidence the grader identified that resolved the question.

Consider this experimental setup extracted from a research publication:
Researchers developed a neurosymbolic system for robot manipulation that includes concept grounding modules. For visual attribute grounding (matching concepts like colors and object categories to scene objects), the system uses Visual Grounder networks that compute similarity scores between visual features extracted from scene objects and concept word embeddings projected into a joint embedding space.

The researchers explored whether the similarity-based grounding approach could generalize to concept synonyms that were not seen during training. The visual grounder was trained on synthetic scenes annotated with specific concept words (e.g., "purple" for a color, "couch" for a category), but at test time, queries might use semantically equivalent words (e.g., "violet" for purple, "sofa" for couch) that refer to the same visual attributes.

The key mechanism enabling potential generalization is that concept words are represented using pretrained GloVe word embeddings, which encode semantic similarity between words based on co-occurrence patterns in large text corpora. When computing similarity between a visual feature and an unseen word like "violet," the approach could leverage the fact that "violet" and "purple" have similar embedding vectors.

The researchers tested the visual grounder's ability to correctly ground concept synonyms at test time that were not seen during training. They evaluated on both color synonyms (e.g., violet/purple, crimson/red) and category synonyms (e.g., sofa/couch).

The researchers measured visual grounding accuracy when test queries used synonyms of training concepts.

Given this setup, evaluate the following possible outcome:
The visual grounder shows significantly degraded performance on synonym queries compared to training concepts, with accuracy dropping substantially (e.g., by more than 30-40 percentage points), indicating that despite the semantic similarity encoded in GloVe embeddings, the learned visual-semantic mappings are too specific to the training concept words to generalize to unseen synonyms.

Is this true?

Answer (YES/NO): NO